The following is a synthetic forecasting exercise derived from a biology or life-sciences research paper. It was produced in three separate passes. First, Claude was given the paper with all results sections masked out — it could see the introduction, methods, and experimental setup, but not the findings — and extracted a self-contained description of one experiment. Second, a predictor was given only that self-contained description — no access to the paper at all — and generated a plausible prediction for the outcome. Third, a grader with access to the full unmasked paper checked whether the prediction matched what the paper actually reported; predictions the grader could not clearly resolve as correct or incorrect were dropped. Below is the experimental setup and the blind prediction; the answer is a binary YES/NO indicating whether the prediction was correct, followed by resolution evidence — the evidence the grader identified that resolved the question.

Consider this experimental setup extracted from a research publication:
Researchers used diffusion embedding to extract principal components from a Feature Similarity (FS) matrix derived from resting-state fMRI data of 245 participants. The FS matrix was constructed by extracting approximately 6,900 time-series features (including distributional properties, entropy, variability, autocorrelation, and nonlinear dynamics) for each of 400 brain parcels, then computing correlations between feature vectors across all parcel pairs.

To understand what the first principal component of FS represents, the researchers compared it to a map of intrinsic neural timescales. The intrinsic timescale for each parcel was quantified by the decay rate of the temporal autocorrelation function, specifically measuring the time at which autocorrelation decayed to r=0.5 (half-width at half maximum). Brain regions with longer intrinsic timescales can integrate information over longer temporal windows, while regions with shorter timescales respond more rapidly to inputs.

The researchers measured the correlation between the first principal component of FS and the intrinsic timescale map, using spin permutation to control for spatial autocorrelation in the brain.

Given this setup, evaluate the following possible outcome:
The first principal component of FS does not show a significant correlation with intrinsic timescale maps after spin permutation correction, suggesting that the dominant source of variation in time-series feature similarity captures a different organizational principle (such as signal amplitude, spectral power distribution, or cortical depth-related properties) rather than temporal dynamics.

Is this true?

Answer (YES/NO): NO